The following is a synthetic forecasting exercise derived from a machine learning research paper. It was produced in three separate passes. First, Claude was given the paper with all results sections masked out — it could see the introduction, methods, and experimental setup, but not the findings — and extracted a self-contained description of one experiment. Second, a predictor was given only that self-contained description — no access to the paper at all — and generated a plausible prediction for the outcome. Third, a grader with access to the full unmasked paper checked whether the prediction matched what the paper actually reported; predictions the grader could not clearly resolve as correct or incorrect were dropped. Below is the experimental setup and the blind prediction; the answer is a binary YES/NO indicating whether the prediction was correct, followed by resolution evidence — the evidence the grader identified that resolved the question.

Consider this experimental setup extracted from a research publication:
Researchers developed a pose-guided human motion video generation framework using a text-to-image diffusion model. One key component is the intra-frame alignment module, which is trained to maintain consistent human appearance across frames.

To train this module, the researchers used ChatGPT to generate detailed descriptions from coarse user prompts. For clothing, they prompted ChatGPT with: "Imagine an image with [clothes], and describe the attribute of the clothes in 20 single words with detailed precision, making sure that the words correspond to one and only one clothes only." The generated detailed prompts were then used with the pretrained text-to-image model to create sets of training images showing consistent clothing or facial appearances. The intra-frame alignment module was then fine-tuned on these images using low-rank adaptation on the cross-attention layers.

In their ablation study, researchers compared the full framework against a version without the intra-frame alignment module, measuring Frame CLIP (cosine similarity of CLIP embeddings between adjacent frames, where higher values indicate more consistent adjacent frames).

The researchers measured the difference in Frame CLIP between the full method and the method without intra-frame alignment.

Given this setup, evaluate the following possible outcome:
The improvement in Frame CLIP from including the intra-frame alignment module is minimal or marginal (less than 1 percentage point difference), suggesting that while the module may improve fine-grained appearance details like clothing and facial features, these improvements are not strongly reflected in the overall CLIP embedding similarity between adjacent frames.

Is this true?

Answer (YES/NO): NO